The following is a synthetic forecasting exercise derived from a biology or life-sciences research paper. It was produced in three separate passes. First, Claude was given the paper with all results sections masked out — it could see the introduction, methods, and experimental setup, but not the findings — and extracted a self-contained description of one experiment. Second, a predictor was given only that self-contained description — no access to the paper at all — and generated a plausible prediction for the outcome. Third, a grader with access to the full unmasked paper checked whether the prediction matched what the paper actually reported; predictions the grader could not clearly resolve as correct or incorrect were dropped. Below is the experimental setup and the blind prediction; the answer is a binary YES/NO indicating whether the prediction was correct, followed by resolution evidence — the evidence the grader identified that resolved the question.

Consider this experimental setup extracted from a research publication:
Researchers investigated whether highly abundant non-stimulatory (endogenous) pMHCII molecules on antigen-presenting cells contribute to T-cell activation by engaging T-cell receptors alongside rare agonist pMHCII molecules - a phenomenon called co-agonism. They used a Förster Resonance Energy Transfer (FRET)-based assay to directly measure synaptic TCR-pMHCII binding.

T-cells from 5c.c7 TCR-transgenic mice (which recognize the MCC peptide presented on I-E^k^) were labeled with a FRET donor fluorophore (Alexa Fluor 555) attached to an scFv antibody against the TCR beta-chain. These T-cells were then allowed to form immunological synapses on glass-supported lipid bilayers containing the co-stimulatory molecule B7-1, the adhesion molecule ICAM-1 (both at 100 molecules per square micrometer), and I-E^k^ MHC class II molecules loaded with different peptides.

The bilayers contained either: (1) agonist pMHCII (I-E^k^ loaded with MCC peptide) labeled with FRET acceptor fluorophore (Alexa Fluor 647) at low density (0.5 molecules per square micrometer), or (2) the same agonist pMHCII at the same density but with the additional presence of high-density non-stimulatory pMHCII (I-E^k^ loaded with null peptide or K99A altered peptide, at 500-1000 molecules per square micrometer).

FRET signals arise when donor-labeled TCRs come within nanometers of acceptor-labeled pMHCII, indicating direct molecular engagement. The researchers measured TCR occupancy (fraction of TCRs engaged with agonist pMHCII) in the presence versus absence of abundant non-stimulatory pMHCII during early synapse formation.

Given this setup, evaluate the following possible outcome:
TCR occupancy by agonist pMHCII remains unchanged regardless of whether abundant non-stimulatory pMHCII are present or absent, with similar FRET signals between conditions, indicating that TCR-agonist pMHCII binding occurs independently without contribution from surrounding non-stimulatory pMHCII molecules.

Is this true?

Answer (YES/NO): YES